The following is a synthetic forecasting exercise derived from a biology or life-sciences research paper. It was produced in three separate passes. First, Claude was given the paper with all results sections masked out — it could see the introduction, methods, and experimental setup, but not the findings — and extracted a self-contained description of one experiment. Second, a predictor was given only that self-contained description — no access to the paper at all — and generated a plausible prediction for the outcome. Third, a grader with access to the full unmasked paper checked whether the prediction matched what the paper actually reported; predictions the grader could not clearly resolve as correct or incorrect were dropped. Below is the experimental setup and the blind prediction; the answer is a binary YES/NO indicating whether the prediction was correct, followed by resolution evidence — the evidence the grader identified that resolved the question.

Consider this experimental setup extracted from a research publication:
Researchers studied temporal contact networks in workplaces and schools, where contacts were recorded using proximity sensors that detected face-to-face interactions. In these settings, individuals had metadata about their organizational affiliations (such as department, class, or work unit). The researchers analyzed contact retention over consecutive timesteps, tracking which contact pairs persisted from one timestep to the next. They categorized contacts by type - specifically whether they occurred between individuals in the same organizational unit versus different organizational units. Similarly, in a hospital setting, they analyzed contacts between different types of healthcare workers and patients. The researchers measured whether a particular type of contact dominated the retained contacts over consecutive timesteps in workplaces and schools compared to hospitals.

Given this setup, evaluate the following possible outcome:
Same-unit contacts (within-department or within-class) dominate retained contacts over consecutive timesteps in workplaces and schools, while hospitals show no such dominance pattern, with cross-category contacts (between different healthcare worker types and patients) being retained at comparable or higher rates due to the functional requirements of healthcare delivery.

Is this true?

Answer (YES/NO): YES